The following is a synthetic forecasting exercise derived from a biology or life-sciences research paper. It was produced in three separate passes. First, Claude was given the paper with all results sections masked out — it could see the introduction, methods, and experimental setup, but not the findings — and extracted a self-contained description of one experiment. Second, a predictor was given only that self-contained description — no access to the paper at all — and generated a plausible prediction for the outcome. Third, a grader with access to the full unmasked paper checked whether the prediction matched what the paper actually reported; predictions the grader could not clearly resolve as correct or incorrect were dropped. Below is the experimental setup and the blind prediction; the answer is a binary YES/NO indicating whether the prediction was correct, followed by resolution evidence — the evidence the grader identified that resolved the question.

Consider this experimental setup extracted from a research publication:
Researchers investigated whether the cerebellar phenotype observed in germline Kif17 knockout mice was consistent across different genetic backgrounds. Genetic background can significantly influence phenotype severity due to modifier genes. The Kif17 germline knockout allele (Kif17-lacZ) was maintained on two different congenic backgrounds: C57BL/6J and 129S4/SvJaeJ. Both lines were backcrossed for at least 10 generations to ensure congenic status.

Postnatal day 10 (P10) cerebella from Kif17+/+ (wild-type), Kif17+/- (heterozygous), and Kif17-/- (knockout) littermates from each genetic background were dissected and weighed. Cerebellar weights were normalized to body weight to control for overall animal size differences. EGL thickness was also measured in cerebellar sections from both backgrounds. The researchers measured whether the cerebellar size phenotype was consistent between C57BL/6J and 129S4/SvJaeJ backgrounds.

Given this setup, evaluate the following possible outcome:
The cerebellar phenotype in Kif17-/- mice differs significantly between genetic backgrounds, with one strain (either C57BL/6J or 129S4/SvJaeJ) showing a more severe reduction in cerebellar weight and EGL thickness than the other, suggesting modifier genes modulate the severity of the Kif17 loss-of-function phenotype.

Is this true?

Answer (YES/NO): YES